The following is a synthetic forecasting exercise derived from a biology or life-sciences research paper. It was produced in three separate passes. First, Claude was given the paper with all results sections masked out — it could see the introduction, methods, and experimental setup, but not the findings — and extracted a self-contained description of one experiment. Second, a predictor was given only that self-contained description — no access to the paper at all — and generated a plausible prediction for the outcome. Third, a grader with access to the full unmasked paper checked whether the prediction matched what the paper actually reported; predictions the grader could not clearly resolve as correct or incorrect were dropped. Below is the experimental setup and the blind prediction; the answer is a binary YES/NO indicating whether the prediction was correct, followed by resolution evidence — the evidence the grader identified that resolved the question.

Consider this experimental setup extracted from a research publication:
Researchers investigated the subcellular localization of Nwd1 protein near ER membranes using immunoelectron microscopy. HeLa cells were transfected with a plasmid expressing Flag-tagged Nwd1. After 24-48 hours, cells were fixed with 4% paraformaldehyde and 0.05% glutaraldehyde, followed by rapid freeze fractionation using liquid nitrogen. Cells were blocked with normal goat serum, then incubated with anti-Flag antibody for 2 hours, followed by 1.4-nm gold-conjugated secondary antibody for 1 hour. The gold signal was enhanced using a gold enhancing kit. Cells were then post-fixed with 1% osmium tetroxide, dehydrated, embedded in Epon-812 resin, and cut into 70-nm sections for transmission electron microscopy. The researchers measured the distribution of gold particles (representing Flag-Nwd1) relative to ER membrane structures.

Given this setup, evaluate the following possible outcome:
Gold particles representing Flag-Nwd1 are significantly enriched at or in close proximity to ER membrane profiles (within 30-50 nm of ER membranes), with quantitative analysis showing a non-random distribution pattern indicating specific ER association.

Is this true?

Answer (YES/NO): NO